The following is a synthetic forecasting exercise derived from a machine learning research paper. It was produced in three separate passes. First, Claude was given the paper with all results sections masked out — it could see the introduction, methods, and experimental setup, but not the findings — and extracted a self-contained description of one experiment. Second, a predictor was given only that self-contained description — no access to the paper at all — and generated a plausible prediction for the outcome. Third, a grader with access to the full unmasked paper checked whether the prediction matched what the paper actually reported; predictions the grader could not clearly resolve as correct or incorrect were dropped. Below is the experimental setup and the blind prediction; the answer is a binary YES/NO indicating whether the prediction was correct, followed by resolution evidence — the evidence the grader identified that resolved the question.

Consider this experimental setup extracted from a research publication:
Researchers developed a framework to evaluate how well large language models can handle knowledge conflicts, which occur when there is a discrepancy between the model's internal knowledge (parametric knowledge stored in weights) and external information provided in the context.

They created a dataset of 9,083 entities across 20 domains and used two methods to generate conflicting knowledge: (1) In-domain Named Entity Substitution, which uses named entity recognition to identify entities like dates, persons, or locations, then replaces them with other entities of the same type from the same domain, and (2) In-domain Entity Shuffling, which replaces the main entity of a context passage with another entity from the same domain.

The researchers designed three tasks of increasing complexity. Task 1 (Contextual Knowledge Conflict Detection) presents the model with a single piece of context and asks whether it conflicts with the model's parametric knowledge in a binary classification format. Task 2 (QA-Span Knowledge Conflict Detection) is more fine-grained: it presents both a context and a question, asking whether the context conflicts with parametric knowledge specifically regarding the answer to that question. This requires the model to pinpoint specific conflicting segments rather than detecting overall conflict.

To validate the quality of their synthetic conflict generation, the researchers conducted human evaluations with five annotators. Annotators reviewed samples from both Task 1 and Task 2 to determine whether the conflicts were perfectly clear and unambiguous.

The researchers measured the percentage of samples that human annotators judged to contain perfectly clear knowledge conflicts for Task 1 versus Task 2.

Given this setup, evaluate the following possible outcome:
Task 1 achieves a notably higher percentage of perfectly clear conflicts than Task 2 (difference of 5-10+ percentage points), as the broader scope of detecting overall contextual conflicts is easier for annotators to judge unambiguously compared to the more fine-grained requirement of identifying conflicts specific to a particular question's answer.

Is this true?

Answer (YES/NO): YES